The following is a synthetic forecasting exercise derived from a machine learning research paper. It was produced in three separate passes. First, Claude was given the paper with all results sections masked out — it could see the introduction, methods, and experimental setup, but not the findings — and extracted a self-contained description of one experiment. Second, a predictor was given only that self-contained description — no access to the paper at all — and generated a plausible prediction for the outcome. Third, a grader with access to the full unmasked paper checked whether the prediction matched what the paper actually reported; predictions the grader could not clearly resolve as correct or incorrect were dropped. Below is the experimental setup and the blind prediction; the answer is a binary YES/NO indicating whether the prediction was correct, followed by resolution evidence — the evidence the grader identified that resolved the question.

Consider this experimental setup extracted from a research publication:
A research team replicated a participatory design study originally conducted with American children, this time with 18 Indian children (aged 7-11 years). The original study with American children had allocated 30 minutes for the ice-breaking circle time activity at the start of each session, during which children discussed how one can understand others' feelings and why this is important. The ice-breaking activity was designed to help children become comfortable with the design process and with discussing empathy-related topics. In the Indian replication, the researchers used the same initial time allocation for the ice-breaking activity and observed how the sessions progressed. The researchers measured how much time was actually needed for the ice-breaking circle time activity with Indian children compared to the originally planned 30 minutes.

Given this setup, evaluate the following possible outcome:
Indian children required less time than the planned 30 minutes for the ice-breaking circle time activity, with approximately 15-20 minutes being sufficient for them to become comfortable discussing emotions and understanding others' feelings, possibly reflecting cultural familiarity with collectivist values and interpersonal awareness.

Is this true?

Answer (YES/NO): NO